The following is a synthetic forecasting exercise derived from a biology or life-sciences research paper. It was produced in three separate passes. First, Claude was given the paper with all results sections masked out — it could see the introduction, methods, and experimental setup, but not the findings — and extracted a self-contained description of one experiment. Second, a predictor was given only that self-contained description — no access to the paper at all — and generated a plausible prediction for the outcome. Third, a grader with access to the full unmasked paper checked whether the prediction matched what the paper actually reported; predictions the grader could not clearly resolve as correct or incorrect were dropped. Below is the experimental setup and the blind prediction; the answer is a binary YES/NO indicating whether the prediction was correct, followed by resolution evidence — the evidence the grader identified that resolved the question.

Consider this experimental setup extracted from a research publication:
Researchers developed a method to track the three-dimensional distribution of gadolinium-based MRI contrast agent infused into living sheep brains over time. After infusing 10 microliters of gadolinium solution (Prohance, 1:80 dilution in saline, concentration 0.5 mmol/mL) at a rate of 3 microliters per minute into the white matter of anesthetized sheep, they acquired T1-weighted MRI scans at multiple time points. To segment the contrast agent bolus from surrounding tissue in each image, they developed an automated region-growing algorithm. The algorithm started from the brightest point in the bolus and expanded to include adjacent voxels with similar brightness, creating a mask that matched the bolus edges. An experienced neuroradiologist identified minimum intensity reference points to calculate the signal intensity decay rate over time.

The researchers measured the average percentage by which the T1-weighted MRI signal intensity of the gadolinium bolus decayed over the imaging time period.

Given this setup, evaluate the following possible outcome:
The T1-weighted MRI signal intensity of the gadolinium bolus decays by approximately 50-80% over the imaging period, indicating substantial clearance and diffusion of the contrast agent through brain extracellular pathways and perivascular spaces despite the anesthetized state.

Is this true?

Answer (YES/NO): NO